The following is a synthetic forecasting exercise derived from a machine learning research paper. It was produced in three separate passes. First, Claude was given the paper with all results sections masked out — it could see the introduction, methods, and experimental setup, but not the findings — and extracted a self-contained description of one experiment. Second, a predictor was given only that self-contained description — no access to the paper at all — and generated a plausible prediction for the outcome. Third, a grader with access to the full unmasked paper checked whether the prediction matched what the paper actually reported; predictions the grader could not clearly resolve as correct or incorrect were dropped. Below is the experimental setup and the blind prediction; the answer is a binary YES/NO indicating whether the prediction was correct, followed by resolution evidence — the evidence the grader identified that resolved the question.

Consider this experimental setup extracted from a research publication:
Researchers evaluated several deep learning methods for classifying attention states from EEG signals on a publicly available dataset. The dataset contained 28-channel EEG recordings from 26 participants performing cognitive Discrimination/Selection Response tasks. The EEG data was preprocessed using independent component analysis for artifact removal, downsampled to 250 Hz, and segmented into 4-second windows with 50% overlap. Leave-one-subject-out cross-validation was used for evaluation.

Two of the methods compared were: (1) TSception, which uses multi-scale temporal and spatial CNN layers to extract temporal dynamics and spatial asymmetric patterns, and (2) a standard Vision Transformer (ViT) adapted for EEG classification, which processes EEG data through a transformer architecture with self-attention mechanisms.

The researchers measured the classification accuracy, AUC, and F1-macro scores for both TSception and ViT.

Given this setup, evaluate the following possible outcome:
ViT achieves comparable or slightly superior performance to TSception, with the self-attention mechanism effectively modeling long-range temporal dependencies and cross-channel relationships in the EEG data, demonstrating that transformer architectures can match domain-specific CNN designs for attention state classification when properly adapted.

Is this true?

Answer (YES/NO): NO